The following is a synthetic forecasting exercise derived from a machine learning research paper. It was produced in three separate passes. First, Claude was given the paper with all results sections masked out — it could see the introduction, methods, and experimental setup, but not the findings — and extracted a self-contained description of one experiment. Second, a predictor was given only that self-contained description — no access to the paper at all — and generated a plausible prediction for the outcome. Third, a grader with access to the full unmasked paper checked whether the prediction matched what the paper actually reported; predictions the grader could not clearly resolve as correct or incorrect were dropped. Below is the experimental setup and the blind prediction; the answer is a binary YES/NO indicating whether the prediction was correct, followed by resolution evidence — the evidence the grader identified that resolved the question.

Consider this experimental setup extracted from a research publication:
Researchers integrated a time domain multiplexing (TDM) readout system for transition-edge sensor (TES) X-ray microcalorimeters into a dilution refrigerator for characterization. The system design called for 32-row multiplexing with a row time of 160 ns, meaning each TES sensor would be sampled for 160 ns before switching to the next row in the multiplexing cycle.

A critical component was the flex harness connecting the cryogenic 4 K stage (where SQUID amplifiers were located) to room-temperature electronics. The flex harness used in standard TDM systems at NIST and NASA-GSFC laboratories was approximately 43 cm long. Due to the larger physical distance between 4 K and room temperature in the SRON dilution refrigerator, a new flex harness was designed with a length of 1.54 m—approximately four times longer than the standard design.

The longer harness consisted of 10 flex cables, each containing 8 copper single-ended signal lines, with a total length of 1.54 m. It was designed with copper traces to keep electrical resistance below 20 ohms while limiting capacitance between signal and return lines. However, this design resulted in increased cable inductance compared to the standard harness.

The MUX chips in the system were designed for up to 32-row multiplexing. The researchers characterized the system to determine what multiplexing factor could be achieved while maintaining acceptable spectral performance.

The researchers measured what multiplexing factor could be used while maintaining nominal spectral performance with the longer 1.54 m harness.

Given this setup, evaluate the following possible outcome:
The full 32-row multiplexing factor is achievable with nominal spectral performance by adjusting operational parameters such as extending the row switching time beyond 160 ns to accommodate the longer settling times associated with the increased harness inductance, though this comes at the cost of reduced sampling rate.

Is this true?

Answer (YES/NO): NO